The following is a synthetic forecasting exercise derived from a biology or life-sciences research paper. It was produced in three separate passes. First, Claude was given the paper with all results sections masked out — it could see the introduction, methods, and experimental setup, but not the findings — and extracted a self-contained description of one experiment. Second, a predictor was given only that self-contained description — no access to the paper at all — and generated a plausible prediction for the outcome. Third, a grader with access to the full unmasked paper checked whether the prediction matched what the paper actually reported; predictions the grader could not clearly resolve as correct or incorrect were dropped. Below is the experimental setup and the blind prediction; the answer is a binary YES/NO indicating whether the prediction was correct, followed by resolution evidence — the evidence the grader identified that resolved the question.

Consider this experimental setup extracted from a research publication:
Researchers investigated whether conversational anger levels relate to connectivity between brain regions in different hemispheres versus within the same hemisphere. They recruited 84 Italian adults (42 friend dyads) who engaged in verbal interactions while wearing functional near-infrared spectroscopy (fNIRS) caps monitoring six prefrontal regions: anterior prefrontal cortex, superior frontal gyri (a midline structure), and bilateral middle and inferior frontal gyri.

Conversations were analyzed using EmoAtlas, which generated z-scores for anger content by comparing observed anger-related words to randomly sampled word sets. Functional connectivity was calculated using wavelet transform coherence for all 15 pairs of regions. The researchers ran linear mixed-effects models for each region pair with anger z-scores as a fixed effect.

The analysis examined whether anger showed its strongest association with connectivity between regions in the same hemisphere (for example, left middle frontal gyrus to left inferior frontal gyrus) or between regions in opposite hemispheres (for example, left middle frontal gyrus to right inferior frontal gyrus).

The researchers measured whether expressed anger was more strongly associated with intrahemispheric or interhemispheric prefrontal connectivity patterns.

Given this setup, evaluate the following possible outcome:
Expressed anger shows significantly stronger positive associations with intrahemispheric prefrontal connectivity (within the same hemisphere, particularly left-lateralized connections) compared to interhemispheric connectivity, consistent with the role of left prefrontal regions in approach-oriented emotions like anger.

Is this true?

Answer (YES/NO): NO